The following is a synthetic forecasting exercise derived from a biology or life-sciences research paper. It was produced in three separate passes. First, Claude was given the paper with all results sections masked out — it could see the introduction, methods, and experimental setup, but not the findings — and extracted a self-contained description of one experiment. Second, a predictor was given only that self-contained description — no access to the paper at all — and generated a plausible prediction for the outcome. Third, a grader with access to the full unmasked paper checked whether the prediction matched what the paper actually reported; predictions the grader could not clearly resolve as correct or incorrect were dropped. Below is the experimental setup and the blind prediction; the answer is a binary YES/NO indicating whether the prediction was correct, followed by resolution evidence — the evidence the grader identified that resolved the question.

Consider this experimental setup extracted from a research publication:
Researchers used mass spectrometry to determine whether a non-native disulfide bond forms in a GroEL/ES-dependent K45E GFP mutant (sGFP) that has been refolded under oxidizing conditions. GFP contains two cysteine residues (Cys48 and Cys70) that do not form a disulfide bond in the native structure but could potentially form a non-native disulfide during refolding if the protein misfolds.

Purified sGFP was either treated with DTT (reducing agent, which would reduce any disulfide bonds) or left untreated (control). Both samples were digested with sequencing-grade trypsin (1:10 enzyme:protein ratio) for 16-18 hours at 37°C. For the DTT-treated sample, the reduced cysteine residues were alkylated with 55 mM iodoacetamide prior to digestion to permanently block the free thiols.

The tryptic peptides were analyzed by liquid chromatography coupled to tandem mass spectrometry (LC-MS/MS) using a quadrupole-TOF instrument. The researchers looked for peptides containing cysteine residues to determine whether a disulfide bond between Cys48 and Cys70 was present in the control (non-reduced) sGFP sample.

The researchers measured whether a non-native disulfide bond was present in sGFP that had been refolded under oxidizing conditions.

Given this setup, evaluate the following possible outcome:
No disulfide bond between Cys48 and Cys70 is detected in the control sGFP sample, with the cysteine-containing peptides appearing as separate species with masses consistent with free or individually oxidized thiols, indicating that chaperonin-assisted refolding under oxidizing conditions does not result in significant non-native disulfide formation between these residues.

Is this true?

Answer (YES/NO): NO